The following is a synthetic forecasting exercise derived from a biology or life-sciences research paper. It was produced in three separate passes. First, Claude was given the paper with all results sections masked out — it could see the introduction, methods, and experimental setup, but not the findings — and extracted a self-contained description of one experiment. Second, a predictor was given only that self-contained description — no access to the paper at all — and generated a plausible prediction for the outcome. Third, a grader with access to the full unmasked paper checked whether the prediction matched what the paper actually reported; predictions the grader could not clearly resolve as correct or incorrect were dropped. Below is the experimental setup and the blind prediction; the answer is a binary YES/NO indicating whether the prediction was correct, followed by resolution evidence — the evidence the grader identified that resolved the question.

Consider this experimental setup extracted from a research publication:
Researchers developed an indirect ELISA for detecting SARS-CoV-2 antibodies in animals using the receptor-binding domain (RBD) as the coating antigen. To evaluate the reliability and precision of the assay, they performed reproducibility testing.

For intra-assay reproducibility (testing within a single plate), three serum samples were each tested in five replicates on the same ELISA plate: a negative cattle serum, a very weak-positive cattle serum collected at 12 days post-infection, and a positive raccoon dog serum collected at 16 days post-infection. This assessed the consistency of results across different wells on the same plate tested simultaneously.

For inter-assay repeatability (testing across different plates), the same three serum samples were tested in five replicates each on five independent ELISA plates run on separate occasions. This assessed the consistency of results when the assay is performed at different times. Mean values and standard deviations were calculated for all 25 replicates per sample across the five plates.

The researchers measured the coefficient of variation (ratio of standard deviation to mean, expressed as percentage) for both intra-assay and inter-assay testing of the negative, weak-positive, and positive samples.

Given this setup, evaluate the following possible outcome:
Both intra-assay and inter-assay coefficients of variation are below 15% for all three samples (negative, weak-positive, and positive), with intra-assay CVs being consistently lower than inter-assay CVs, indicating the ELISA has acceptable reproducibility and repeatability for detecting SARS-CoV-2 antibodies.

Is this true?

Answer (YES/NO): NO